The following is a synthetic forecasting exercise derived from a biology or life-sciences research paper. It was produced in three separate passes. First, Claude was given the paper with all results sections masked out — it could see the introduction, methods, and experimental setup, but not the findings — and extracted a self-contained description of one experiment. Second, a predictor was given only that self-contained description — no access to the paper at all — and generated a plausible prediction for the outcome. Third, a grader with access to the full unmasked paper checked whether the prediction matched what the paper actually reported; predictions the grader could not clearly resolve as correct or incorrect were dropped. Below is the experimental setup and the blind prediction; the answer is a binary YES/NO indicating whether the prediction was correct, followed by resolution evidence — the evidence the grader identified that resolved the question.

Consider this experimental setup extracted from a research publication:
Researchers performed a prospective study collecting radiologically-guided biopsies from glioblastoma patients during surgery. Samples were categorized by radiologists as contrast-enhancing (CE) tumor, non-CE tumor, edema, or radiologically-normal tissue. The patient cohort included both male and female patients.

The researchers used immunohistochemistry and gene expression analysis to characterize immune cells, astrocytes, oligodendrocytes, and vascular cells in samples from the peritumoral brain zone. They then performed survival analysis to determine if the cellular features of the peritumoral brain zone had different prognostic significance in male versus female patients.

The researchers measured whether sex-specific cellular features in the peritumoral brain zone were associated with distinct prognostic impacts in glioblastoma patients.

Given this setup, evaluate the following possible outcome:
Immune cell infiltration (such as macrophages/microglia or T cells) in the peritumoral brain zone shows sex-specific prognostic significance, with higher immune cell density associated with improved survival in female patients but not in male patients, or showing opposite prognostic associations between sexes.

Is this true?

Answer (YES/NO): NO